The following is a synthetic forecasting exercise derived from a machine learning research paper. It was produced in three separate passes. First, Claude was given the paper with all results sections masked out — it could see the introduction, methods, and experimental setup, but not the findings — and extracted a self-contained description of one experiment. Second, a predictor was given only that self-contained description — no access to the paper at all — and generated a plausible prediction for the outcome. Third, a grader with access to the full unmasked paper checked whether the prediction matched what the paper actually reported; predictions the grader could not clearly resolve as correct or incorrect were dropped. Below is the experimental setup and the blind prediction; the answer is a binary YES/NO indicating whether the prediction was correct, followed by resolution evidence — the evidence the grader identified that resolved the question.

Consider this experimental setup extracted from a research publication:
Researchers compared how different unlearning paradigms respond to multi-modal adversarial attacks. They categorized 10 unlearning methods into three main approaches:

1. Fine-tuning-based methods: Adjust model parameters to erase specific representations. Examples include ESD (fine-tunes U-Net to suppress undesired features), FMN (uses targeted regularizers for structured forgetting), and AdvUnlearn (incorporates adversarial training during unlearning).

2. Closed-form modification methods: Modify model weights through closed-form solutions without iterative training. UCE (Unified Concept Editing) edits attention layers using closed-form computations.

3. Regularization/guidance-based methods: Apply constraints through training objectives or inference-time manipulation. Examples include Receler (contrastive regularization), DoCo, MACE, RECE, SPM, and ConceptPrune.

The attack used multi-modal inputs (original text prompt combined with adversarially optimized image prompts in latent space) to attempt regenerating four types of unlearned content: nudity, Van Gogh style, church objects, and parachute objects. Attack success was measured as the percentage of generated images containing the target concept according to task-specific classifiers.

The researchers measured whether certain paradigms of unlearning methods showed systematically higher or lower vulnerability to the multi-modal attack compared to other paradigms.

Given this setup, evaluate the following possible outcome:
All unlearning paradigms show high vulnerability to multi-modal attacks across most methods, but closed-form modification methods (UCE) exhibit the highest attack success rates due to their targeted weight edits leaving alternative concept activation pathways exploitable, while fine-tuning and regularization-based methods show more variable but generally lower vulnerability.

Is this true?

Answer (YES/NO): NO